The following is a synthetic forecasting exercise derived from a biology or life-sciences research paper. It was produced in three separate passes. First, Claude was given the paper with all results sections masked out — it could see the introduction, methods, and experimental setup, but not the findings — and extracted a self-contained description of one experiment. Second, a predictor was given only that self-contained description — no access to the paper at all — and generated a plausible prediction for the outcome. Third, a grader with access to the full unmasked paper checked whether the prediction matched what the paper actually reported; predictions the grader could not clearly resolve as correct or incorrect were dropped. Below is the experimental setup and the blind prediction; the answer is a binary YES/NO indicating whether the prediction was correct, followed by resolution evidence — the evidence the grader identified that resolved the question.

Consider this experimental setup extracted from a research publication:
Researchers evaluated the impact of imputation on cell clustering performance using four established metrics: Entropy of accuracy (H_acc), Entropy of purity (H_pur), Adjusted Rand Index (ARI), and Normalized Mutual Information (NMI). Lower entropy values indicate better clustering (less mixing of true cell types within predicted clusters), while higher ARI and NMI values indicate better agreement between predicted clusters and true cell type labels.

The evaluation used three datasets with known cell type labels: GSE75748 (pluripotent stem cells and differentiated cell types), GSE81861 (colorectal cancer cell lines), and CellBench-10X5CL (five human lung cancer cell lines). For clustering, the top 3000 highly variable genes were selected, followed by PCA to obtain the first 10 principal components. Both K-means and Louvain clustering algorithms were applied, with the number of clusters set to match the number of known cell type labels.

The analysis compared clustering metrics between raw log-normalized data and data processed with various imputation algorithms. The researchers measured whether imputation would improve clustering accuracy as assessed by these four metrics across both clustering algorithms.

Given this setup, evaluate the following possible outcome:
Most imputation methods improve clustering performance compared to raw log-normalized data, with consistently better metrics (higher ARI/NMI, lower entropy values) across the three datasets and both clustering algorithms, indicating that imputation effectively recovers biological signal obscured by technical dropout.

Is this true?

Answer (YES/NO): NO